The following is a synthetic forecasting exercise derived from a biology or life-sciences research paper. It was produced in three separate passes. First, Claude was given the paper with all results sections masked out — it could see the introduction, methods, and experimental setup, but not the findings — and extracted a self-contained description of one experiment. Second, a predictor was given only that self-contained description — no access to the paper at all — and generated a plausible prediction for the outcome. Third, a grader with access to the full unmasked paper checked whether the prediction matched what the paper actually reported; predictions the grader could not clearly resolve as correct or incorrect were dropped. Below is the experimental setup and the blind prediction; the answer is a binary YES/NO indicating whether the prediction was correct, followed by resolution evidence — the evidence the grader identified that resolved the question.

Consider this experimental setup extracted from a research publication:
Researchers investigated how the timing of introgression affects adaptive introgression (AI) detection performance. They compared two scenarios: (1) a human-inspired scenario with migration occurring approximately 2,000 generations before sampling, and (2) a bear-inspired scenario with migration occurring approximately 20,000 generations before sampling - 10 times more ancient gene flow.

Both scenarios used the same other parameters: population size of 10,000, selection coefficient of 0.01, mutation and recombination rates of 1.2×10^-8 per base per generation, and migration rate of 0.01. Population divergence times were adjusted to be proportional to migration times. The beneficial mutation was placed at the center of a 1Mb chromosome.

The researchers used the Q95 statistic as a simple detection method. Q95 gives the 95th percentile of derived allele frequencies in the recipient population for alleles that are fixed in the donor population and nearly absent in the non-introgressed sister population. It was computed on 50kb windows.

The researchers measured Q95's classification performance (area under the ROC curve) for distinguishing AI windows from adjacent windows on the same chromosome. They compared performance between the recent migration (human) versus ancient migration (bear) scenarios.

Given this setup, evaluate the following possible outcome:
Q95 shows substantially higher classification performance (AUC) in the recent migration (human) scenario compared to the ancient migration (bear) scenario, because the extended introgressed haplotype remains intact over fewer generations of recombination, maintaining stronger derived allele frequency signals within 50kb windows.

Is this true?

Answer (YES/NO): YES